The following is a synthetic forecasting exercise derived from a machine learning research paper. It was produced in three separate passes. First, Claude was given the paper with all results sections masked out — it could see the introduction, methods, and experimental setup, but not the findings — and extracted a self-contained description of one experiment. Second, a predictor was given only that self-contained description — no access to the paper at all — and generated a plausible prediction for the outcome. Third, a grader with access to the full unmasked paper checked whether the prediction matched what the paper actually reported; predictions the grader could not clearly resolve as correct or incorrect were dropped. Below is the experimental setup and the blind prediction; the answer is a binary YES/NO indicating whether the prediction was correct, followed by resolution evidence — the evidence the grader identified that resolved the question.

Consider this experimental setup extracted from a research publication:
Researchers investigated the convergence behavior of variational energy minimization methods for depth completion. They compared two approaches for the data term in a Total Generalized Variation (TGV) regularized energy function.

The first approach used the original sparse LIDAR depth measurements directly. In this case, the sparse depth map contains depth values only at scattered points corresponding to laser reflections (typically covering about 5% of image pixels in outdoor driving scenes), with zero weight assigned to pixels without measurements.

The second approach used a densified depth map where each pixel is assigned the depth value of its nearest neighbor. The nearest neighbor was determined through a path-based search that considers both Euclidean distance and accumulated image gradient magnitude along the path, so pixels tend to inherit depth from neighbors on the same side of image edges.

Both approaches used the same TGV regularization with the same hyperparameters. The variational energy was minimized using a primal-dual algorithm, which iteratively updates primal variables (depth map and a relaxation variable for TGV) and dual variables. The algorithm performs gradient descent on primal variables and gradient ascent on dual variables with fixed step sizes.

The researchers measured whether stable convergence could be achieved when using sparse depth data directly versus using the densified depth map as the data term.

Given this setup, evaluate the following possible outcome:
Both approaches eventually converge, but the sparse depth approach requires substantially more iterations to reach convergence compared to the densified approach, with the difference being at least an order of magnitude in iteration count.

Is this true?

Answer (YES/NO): NO